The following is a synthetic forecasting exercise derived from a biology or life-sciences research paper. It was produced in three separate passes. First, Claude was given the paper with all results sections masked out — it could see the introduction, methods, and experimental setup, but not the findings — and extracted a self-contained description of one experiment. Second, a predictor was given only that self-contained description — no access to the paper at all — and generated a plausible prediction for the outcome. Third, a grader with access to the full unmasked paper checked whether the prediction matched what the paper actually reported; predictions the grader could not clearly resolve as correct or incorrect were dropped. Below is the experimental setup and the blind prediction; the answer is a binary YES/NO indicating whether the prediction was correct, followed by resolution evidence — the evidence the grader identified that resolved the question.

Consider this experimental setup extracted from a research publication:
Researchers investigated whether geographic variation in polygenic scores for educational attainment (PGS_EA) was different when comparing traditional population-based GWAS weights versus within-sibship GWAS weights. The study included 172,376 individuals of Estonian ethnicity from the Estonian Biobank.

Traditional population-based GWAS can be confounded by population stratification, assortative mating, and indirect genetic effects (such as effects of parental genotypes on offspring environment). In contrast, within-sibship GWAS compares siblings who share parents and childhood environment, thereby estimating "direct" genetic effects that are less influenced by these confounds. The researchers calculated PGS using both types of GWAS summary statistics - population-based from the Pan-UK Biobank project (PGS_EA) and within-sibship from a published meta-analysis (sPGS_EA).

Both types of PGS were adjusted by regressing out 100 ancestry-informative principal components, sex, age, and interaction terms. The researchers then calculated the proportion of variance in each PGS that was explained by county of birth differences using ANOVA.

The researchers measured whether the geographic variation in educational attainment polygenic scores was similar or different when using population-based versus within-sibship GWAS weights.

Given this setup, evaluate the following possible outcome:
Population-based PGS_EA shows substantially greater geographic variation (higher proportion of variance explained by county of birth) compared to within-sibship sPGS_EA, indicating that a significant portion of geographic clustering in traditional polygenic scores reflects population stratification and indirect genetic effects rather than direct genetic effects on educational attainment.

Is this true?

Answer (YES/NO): NO